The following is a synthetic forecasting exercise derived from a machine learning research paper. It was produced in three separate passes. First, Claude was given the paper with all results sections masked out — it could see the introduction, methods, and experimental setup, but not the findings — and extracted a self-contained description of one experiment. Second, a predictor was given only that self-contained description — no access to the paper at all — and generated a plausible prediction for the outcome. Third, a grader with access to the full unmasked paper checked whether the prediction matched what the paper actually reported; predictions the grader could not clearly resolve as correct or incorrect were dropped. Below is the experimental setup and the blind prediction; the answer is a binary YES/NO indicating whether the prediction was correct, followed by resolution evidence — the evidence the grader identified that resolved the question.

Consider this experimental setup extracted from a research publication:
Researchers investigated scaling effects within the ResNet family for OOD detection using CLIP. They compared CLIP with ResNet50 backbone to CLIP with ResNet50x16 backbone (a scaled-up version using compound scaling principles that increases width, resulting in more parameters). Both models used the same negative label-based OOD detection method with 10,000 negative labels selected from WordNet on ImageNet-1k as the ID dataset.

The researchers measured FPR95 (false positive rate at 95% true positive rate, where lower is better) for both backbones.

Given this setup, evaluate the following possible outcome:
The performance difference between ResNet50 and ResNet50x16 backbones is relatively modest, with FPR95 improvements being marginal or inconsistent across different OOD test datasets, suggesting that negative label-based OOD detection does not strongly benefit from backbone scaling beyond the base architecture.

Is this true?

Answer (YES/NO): YES